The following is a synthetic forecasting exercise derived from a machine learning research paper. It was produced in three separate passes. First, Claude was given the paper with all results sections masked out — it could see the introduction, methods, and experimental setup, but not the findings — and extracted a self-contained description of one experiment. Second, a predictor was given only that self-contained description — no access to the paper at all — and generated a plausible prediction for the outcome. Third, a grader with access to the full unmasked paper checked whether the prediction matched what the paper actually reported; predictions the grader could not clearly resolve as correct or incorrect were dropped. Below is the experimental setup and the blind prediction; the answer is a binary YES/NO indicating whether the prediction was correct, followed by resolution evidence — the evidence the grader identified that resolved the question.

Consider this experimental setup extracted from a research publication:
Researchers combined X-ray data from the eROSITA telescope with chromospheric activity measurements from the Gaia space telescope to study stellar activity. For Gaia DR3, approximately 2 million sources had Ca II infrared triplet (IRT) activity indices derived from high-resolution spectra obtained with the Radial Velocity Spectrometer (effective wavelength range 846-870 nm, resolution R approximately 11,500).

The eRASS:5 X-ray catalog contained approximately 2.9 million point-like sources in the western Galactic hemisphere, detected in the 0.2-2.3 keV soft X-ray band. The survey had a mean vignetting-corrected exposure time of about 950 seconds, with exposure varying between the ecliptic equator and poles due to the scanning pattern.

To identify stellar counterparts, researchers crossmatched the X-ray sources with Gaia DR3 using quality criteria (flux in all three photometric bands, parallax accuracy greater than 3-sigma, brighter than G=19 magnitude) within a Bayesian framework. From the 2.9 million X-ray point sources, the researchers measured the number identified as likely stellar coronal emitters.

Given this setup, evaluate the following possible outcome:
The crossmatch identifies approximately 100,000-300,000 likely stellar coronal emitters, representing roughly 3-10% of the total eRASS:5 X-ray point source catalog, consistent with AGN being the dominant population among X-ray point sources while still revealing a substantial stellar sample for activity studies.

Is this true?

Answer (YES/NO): NO